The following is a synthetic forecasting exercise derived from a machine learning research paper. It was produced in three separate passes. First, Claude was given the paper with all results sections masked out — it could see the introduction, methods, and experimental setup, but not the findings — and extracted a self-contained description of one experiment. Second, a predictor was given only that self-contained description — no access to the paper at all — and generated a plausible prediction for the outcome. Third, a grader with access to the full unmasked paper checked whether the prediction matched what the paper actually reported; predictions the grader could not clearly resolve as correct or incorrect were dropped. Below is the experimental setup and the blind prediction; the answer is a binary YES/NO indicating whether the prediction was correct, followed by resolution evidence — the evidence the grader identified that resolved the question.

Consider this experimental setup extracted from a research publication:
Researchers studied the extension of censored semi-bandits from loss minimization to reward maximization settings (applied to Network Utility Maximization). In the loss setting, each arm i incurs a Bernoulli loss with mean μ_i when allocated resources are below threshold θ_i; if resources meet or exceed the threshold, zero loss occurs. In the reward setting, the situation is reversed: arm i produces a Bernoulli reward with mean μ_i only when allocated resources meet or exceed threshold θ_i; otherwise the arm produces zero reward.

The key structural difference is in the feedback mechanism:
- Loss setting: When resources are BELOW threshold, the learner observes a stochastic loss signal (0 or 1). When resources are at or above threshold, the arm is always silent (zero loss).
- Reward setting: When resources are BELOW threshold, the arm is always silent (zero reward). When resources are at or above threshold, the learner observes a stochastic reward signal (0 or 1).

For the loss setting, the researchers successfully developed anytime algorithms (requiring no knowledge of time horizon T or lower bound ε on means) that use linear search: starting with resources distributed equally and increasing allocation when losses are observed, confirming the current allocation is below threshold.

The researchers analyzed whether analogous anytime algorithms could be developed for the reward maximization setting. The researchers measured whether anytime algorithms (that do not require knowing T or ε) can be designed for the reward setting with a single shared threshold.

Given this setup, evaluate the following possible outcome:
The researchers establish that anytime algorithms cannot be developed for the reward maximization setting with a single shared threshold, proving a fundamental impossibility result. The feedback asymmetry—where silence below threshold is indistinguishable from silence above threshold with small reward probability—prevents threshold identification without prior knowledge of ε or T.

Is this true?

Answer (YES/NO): NO